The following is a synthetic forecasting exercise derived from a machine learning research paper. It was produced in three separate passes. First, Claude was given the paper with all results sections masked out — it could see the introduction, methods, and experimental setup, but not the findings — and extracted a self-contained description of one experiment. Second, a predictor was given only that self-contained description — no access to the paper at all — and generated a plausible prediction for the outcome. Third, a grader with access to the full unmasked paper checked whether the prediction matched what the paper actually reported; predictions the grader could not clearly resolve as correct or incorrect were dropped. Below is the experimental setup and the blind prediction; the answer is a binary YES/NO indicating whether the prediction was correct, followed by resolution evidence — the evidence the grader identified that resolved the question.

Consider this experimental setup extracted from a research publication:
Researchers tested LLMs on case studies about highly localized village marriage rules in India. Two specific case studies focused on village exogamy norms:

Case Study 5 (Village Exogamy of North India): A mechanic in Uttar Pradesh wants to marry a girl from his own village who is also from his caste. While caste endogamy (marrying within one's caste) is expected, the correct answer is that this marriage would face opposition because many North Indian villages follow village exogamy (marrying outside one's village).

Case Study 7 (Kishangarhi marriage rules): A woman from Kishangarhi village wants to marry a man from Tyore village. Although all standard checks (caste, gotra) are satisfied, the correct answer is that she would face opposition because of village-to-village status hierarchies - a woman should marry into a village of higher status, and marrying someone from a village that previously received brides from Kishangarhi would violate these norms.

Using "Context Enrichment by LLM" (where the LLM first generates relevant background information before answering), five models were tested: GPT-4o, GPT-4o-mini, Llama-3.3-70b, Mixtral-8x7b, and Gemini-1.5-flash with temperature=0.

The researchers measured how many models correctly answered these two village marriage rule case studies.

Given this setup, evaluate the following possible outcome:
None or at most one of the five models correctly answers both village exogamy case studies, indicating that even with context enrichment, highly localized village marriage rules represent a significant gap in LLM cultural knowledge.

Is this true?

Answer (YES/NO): YES